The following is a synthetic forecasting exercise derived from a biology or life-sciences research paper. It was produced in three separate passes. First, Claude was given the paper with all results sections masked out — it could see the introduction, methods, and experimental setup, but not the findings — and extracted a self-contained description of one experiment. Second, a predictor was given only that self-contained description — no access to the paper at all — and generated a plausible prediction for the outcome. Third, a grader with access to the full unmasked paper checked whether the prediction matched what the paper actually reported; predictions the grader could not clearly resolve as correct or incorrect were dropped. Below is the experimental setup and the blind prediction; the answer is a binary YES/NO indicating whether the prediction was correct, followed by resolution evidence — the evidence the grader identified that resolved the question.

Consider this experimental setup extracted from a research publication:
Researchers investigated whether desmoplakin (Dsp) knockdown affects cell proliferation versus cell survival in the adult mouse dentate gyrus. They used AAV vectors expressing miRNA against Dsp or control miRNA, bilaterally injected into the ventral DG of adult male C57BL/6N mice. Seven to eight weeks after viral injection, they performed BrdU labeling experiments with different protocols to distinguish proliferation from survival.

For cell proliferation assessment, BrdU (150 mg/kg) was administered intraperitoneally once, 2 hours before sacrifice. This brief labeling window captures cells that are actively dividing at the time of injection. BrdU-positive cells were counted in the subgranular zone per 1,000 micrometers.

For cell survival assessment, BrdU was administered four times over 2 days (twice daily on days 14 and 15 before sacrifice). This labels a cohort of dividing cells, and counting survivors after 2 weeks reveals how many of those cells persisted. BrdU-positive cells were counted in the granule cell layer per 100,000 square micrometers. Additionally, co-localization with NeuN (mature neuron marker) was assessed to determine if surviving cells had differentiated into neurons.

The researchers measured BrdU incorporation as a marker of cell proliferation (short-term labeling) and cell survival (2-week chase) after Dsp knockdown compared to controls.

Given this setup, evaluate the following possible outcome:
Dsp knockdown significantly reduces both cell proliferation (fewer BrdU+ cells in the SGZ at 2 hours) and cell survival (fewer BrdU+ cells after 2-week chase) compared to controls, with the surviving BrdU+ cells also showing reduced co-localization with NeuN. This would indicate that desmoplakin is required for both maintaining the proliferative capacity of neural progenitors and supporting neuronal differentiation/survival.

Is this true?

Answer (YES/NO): NO